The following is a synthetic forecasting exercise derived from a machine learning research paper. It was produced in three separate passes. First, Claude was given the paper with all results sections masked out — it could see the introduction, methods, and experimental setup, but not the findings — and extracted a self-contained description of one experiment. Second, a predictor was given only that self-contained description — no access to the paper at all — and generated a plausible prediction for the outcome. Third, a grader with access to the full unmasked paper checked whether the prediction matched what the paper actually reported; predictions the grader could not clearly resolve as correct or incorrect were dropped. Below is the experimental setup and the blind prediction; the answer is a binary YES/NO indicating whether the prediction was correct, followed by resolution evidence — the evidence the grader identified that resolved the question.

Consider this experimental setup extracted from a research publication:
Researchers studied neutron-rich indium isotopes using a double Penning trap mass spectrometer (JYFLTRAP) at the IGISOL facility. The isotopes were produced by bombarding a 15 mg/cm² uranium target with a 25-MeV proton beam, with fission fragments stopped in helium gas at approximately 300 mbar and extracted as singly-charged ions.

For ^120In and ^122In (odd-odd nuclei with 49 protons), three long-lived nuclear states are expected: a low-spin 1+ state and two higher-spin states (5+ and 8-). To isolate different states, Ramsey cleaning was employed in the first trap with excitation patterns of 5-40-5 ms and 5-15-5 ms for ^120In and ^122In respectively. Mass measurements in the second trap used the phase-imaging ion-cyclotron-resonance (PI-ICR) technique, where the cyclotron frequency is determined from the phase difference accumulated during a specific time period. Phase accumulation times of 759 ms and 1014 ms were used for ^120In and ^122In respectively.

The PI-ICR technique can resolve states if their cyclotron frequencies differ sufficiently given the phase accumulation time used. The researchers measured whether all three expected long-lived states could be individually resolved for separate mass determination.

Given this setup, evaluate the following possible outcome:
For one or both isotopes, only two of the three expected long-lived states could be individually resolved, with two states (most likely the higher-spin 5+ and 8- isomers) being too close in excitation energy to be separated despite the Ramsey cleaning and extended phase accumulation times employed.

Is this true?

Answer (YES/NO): YES